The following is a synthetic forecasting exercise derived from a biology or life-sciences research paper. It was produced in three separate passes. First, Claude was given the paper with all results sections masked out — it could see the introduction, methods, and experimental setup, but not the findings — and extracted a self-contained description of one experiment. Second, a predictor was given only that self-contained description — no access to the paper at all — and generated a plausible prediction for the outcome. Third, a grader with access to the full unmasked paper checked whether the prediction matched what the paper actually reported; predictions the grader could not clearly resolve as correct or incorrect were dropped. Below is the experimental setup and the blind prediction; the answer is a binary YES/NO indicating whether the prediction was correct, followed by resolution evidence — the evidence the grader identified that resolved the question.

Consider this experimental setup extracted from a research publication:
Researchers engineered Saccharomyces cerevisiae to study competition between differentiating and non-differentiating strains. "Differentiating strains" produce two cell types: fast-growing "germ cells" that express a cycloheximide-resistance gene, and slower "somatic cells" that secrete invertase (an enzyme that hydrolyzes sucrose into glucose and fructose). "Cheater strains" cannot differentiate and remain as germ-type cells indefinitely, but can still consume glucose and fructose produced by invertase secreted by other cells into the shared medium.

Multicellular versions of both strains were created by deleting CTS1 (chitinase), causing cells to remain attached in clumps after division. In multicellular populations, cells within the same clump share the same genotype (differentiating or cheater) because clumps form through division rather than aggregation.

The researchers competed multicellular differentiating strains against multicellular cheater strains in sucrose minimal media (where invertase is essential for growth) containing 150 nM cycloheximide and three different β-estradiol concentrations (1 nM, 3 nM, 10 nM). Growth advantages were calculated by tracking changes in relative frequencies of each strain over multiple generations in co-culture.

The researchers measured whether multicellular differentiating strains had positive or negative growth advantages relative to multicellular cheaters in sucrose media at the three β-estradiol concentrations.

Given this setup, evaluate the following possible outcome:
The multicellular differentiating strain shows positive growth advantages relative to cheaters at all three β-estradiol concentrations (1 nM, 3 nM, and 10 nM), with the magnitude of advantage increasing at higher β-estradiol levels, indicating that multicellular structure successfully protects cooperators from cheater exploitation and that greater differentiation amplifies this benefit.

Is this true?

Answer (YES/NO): YES